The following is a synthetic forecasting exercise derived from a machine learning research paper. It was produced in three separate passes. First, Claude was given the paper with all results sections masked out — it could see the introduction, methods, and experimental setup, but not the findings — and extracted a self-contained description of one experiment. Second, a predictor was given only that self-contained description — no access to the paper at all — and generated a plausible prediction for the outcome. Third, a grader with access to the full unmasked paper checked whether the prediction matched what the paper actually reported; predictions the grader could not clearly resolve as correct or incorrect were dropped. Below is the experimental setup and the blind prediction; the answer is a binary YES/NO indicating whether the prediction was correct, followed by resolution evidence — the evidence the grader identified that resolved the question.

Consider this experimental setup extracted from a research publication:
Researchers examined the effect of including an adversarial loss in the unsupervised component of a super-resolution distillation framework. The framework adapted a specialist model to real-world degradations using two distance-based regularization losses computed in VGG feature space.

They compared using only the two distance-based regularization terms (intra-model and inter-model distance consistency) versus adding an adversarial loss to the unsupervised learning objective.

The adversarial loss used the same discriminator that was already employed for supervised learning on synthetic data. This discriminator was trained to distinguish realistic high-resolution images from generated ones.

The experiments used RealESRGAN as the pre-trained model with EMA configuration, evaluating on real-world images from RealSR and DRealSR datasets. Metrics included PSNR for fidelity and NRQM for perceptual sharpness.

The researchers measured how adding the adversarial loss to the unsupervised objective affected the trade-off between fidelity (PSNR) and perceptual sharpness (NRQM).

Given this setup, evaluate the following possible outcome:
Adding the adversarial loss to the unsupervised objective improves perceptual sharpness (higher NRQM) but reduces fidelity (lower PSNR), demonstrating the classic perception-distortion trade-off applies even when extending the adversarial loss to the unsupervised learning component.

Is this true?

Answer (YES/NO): YES